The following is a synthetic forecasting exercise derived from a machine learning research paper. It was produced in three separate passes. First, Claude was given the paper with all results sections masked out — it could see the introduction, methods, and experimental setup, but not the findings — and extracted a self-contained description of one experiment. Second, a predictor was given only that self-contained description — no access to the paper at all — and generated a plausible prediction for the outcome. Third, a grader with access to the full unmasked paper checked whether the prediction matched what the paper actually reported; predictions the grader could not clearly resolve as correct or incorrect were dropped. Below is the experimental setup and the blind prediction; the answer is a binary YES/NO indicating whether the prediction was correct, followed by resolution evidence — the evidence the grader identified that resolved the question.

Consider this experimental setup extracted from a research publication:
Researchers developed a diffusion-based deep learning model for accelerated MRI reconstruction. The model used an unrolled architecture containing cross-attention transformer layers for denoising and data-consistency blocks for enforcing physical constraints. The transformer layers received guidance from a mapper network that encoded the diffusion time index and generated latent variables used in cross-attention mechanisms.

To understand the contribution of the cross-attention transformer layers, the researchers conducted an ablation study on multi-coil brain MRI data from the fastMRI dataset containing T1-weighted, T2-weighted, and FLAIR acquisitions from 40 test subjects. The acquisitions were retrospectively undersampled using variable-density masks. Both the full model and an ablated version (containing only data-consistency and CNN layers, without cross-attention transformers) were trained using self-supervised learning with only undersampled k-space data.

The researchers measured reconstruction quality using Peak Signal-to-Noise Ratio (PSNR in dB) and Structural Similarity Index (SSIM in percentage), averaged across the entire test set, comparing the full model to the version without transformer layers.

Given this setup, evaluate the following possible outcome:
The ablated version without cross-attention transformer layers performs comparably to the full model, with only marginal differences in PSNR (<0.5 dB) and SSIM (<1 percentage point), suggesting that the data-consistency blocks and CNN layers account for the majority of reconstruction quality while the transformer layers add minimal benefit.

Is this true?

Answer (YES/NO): NO